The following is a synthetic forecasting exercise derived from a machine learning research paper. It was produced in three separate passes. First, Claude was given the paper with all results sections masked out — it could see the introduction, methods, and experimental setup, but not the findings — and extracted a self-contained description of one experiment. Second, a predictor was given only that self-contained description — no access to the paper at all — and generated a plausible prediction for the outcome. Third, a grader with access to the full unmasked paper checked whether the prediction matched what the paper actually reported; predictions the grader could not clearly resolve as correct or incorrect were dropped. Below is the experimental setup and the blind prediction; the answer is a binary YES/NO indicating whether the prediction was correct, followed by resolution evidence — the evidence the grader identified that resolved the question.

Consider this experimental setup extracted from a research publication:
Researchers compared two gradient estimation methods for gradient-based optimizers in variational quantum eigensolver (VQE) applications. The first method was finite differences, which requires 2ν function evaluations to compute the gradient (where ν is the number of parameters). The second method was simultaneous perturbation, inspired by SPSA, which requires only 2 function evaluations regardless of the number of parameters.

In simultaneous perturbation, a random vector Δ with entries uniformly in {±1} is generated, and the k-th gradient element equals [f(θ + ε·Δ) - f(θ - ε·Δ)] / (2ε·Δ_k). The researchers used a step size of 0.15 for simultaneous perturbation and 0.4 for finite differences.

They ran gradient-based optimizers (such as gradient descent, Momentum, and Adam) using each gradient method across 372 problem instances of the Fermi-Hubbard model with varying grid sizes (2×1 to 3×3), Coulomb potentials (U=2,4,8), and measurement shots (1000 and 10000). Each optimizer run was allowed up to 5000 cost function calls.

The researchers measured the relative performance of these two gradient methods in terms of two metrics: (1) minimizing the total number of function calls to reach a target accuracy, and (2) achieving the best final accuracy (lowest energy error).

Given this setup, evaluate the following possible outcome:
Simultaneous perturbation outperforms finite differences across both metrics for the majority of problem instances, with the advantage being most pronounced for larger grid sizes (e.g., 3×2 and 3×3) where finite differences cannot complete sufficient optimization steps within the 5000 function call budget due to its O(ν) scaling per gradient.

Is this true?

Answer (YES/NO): NO